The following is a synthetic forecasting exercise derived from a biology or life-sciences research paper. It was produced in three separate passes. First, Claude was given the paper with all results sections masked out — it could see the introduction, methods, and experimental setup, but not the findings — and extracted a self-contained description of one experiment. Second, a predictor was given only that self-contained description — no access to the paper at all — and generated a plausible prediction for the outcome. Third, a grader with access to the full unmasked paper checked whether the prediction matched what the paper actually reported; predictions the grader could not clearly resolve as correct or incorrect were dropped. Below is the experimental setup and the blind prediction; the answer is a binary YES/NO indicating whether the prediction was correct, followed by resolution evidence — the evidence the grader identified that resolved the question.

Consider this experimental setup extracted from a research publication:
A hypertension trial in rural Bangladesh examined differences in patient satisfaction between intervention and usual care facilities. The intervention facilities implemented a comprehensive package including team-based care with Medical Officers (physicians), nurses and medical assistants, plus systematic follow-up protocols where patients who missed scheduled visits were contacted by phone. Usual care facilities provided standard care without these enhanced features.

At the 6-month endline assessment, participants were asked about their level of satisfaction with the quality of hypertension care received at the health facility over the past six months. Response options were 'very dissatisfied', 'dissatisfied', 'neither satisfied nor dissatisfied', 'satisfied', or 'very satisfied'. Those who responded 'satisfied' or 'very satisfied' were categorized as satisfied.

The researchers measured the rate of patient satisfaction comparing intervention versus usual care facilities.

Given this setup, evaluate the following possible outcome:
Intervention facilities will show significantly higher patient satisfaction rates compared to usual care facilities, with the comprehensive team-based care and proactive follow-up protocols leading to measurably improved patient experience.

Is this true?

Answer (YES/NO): YES